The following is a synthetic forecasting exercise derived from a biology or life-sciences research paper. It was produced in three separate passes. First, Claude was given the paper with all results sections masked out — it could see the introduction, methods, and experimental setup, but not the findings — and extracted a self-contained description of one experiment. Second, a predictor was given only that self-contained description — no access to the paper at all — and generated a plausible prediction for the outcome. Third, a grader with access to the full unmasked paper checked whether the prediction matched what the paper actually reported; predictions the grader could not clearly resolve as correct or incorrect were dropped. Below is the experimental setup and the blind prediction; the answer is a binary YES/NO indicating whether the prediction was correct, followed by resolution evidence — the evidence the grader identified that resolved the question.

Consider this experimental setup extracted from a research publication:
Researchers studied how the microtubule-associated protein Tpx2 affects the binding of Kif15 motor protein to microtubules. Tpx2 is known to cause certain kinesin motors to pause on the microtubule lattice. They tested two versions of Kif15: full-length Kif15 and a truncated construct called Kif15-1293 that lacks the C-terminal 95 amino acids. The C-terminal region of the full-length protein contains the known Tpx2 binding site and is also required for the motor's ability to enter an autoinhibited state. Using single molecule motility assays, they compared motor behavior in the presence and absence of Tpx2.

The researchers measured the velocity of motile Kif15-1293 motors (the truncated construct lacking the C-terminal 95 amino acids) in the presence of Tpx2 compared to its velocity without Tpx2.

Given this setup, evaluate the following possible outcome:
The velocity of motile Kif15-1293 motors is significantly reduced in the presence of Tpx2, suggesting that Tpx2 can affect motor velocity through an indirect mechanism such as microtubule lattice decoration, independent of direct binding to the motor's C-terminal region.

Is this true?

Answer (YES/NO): NO